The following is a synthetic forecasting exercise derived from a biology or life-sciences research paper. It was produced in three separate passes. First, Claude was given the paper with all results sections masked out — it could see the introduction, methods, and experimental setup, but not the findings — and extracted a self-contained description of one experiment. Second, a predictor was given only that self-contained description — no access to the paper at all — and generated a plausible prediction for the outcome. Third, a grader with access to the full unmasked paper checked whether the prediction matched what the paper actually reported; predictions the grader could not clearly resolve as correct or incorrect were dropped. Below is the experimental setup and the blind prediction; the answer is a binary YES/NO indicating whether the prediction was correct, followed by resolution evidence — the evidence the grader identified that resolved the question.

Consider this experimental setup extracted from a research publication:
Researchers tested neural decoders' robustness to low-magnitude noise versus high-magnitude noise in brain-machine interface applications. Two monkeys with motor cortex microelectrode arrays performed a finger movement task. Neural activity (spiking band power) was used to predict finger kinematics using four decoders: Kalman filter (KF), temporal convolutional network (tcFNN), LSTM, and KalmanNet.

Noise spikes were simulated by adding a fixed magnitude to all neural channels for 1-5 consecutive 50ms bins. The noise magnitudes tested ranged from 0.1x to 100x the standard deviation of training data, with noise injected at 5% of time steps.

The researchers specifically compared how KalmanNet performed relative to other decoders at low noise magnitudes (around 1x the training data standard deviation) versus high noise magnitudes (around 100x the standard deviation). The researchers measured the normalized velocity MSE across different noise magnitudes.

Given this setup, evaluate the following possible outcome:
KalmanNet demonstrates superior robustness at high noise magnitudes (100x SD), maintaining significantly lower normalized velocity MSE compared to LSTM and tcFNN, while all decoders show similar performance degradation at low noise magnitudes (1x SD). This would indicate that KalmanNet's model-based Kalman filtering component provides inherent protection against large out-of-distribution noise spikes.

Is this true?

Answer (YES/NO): NO